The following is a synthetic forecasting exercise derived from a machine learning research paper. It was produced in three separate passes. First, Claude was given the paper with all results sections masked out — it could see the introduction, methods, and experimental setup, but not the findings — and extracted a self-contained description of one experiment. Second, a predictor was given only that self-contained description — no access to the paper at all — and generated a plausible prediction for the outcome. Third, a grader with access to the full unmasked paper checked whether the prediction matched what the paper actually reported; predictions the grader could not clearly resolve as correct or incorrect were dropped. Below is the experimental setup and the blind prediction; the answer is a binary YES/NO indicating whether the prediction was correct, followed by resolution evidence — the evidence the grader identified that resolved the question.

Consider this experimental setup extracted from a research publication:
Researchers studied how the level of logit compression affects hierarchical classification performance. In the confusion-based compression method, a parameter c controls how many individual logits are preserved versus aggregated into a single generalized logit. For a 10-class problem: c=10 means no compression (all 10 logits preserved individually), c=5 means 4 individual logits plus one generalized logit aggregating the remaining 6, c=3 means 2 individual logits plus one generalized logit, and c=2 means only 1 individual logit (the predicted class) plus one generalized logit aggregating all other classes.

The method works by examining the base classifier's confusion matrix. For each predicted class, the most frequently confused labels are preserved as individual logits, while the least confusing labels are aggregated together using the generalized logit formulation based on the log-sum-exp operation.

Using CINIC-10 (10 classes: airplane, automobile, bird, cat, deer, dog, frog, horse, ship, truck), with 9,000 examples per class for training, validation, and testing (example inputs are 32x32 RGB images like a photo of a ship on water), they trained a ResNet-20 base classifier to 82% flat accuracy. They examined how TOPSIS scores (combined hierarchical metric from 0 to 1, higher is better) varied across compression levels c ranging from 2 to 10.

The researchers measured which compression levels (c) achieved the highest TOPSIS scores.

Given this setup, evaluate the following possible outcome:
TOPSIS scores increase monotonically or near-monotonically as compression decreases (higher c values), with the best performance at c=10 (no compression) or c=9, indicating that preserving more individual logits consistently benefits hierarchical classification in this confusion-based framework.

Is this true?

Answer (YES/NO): NO